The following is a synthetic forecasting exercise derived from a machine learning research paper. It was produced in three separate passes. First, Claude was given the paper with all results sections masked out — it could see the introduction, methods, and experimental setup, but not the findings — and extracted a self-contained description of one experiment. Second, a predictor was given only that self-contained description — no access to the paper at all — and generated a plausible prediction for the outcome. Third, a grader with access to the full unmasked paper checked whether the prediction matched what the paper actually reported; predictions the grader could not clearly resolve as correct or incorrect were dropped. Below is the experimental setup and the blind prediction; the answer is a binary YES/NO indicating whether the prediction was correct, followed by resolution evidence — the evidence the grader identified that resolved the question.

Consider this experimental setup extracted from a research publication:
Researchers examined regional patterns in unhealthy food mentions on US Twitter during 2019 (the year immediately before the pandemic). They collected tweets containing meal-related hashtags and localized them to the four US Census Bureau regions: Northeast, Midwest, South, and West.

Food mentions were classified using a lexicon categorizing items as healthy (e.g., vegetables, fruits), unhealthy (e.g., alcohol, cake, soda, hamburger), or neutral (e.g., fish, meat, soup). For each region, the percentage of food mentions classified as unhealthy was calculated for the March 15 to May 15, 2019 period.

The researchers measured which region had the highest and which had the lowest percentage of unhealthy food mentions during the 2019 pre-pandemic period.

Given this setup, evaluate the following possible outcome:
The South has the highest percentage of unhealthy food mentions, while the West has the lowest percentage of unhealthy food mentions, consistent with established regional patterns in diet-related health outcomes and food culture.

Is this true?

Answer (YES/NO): NO